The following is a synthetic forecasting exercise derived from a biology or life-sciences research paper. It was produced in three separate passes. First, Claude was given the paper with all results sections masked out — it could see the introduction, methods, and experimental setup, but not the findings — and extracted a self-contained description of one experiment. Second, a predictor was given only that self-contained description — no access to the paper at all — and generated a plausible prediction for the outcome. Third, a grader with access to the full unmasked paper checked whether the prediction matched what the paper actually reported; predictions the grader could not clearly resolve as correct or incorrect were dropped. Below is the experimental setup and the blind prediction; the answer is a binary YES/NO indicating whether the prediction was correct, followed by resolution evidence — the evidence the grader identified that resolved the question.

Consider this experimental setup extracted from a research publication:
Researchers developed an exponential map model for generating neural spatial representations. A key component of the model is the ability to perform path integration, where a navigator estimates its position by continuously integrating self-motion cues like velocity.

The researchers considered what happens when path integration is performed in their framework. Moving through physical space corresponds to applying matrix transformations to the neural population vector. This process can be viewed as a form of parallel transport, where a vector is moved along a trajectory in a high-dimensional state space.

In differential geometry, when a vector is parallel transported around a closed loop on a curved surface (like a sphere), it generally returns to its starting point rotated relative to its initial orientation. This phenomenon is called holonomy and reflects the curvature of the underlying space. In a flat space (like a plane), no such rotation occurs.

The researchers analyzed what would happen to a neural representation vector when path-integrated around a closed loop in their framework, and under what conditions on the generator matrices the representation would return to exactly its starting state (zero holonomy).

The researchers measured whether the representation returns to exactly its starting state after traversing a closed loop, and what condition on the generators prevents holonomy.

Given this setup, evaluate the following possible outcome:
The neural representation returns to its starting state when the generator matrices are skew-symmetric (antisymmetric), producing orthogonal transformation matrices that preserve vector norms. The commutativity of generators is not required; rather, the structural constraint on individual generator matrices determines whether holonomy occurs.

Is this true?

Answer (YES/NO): NO